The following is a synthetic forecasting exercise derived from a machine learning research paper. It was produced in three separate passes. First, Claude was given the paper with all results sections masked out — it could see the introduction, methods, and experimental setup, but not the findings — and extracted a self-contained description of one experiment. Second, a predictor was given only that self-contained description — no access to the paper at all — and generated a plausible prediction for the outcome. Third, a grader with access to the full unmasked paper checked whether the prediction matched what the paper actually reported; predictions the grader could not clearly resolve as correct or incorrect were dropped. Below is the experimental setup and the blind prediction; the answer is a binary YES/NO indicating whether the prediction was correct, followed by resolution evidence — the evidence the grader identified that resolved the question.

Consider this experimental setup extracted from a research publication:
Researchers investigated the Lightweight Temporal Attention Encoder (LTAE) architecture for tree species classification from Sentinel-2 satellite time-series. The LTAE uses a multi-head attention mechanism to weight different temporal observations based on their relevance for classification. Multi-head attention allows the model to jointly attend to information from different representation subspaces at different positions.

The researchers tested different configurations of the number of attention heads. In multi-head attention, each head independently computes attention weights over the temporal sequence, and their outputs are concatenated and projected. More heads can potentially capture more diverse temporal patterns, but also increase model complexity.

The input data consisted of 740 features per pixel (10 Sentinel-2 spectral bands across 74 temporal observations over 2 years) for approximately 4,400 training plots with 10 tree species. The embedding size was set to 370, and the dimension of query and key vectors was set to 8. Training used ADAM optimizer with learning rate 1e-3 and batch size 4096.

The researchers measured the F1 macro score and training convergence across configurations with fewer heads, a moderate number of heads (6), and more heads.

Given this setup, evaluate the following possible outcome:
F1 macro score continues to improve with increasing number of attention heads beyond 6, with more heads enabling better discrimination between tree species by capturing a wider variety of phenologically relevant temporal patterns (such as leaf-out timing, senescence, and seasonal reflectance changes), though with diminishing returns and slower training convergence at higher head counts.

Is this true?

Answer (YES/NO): NO